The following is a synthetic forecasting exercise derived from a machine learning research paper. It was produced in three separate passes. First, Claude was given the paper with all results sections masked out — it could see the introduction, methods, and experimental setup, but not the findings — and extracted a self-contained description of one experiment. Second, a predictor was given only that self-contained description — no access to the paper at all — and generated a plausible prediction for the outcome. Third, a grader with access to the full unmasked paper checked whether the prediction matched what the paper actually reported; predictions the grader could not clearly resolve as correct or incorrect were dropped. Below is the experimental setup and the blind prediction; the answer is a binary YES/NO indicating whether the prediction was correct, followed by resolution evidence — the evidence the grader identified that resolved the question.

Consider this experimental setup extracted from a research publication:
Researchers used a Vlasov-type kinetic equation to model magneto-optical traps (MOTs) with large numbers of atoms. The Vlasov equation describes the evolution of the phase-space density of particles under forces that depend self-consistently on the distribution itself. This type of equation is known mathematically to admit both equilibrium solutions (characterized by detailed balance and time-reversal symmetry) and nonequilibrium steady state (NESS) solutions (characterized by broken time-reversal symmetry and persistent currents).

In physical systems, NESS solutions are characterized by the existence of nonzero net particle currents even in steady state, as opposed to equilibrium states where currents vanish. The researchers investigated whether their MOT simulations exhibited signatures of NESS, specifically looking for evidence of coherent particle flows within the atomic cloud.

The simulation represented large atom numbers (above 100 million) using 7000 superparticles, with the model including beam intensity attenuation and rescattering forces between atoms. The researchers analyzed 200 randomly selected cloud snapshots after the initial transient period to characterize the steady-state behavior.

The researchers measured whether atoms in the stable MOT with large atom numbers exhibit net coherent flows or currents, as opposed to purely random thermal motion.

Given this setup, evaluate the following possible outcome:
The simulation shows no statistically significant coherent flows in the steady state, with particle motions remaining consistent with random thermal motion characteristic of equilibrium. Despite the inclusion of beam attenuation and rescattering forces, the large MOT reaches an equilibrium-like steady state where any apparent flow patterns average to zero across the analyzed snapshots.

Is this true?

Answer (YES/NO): NO